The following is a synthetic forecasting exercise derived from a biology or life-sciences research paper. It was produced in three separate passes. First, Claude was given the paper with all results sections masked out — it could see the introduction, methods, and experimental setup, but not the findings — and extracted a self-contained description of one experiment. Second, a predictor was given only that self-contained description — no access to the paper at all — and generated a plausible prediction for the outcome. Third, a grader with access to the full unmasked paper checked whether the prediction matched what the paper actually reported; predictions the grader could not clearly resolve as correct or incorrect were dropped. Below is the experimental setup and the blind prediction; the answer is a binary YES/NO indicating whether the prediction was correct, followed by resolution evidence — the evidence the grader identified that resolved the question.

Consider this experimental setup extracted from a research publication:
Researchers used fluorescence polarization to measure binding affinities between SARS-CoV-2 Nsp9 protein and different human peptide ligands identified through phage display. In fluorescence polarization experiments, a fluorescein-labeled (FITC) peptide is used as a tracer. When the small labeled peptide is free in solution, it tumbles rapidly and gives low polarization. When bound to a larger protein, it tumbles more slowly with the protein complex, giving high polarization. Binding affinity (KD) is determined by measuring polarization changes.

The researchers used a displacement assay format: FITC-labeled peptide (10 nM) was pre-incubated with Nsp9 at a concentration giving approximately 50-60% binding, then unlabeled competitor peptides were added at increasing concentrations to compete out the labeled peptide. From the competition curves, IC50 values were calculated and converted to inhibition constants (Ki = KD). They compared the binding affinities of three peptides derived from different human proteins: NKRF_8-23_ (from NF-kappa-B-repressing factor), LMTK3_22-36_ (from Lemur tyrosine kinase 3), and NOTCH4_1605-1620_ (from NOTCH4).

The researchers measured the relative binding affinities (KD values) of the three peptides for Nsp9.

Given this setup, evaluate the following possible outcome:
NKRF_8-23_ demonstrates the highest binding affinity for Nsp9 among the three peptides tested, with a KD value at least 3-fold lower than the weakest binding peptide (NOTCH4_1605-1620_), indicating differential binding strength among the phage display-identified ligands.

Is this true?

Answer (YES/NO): NO